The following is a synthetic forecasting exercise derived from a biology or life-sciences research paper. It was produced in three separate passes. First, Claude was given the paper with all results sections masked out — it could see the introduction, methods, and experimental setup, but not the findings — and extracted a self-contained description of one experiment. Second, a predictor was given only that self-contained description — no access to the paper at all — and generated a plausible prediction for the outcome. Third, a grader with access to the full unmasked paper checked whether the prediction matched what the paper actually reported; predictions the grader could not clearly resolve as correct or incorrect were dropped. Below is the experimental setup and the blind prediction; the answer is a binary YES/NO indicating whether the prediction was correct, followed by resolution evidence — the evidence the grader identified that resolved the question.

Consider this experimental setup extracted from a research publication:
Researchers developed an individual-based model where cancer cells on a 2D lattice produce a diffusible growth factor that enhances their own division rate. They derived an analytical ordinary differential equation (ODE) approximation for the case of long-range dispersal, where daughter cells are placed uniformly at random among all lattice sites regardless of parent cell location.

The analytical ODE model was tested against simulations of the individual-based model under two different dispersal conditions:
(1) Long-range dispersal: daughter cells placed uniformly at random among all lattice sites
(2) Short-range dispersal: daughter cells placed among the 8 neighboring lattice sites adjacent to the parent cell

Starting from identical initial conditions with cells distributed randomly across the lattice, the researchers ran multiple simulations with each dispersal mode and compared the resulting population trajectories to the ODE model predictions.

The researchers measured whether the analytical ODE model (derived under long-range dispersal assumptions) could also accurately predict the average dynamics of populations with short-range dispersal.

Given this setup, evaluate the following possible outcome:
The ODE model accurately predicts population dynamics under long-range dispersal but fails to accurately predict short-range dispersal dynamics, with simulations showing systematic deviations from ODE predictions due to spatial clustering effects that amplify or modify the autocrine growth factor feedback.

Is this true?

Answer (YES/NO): NO